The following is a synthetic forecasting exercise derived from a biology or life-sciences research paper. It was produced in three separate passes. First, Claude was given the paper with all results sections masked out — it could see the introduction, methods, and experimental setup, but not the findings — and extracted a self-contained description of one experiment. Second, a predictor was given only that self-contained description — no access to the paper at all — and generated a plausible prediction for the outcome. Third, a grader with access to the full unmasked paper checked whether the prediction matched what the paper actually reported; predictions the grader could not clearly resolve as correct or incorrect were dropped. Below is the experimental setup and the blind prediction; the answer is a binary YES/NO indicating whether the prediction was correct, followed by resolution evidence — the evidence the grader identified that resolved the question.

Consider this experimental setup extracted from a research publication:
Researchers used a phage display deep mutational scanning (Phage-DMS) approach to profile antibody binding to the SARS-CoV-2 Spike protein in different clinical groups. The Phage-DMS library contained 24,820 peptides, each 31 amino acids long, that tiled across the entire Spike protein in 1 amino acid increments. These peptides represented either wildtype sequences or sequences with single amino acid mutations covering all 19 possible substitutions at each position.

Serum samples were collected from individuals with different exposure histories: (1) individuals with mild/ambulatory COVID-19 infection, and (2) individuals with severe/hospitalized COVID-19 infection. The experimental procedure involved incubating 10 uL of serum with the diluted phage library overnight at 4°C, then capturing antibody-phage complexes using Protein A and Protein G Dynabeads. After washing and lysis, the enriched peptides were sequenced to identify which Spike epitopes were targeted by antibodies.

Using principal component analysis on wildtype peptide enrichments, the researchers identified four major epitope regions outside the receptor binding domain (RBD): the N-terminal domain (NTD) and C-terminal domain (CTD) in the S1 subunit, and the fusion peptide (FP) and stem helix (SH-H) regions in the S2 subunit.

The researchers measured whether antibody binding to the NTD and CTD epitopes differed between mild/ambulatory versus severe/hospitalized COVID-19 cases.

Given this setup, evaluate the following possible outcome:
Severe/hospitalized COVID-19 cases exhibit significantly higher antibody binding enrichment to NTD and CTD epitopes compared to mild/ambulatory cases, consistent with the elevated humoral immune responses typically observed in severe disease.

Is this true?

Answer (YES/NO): YES